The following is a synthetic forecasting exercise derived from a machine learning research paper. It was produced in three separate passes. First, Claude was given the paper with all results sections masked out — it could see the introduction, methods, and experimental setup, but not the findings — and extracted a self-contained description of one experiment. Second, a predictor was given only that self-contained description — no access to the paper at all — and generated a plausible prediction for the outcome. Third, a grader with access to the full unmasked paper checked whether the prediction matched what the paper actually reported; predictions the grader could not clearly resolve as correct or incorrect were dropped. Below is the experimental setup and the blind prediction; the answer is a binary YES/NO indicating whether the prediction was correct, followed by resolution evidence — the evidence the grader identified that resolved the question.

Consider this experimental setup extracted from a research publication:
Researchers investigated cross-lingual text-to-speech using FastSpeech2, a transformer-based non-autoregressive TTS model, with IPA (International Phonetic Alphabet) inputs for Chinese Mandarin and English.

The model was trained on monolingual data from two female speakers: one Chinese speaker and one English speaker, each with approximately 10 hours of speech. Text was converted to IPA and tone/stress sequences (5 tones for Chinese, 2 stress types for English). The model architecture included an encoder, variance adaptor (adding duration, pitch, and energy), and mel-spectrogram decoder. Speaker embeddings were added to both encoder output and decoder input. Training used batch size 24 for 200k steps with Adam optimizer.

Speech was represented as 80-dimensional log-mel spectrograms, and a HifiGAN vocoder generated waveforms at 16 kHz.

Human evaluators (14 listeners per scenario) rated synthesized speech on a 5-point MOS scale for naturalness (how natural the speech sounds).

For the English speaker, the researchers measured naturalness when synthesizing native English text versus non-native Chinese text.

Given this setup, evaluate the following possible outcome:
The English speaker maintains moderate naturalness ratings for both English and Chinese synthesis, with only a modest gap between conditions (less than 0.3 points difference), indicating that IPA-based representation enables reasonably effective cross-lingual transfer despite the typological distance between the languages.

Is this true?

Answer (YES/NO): NO